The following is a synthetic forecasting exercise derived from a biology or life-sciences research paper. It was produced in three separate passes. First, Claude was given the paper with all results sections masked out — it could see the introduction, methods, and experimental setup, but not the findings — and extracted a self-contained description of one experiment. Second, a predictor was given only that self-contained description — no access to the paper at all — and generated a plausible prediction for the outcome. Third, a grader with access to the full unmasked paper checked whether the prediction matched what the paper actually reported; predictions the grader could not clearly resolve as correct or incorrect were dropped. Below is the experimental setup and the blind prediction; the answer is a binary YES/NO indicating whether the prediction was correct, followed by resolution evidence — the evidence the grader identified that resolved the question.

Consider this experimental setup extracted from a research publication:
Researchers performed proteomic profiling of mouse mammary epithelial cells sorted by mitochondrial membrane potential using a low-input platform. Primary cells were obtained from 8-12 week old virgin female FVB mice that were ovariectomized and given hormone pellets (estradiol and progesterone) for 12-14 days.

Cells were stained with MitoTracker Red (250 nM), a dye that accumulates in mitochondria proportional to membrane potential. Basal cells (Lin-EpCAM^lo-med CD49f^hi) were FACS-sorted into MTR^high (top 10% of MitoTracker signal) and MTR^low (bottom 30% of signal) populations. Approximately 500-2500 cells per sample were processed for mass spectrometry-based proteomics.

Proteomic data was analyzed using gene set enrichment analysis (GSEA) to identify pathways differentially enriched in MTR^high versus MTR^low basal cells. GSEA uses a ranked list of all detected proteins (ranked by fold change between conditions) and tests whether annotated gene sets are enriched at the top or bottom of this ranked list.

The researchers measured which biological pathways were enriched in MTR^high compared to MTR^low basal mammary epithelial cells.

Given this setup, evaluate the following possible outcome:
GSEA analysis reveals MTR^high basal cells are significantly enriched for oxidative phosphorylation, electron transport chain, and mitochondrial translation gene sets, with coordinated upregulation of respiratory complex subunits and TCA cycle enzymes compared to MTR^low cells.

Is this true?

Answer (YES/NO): NO